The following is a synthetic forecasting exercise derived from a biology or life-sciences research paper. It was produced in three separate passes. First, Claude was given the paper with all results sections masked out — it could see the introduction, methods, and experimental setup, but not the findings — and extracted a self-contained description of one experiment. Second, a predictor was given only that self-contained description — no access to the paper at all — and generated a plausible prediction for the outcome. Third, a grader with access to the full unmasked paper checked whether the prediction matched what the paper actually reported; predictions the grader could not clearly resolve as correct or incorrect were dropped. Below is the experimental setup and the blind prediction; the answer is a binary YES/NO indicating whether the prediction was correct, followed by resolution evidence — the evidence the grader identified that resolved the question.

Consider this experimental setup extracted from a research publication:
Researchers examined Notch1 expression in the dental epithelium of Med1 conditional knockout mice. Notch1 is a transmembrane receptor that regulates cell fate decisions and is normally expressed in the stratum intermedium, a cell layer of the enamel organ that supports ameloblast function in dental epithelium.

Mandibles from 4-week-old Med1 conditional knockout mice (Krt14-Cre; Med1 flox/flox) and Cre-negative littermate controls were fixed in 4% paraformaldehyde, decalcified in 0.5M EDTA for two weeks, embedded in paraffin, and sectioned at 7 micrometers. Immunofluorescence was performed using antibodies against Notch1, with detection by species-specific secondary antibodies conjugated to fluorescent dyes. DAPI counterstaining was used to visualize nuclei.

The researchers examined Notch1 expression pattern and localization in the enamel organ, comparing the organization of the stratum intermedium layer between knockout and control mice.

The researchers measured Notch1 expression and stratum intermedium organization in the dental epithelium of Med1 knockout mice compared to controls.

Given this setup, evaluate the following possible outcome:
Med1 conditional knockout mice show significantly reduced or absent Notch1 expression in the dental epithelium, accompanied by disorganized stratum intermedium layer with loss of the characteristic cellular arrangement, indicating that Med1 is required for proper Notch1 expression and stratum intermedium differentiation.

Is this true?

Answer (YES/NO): NO